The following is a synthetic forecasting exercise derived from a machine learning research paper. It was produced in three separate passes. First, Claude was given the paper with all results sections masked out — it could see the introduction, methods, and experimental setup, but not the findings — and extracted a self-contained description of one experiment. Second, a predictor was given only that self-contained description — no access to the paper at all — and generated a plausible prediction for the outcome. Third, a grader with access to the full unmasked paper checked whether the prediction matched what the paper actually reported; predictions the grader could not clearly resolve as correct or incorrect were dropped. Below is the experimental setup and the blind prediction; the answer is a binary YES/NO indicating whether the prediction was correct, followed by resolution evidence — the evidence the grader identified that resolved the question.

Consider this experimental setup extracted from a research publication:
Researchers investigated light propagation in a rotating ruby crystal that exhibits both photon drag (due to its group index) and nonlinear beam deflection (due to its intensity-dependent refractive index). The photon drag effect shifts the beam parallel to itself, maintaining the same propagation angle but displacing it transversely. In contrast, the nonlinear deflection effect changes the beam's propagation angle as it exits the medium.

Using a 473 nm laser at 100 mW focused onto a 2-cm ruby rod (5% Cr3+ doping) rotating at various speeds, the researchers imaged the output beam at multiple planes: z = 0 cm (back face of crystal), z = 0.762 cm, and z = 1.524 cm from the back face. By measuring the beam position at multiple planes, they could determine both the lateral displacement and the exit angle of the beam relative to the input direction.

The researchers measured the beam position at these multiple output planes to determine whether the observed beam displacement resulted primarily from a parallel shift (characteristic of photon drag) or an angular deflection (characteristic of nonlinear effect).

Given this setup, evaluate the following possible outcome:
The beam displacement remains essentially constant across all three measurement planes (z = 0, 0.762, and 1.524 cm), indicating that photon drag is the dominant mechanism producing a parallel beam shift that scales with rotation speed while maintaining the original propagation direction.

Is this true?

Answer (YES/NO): NO